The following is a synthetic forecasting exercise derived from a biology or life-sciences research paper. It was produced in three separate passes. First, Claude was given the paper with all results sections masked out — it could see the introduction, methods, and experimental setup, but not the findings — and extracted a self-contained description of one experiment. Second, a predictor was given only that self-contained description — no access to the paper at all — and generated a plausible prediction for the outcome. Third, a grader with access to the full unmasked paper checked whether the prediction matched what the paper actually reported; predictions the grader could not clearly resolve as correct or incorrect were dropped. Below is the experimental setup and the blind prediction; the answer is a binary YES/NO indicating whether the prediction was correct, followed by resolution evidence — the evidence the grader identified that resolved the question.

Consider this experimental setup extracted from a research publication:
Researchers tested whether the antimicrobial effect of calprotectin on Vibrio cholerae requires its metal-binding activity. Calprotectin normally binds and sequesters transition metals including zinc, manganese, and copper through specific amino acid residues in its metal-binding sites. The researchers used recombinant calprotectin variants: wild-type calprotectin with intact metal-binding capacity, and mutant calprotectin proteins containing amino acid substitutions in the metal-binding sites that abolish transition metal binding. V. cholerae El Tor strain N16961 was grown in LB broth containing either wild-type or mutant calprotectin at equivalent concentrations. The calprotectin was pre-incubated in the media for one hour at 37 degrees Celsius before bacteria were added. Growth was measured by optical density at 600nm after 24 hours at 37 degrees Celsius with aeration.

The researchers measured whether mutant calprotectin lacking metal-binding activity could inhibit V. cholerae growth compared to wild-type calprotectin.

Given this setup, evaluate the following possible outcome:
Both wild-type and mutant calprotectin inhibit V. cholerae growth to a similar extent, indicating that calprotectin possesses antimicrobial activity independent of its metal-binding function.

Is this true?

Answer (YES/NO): NO